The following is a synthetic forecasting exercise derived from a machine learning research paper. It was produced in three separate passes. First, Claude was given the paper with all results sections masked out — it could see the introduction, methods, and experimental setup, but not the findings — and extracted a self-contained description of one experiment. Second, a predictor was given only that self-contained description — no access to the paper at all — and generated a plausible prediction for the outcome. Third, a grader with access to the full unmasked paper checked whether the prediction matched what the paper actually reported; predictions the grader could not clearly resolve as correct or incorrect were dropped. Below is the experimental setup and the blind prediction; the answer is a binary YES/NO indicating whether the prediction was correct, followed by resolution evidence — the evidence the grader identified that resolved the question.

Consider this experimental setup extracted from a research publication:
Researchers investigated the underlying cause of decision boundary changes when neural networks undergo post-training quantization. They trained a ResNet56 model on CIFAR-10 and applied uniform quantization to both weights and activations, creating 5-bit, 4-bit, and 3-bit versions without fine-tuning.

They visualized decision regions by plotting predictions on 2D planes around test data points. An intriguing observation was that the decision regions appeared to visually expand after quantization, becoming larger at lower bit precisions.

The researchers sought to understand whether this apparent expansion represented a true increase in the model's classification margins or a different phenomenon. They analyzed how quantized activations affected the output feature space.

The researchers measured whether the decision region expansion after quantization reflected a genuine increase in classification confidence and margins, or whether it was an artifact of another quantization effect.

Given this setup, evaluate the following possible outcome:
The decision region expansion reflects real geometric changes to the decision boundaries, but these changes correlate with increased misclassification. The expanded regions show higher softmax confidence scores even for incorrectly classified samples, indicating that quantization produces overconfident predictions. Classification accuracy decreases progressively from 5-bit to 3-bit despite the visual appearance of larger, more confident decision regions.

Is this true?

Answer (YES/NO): NO